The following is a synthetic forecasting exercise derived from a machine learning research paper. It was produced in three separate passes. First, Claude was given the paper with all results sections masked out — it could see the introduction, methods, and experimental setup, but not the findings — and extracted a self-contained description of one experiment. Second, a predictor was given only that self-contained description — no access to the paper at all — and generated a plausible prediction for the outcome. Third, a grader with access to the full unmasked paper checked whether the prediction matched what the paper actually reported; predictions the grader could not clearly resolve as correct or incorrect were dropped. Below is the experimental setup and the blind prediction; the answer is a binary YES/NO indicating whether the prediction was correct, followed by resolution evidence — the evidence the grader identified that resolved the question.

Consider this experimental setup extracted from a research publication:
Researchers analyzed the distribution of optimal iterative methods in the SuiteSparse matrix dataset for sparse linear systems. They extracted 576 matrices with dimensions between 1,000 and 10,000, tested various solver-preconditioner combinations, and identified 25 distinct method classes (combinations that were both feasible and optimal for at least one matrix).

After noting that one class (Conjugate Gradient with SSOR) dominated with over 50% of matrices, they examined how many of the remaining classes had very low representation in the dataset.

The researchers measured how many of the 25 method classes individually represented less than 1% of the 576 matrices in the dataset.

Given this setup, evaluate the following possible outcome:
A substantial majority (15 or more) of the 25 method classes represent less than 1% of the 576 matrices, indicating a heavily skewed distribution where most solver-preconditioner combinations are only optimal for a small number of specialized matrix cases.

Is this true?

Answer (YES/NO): YES